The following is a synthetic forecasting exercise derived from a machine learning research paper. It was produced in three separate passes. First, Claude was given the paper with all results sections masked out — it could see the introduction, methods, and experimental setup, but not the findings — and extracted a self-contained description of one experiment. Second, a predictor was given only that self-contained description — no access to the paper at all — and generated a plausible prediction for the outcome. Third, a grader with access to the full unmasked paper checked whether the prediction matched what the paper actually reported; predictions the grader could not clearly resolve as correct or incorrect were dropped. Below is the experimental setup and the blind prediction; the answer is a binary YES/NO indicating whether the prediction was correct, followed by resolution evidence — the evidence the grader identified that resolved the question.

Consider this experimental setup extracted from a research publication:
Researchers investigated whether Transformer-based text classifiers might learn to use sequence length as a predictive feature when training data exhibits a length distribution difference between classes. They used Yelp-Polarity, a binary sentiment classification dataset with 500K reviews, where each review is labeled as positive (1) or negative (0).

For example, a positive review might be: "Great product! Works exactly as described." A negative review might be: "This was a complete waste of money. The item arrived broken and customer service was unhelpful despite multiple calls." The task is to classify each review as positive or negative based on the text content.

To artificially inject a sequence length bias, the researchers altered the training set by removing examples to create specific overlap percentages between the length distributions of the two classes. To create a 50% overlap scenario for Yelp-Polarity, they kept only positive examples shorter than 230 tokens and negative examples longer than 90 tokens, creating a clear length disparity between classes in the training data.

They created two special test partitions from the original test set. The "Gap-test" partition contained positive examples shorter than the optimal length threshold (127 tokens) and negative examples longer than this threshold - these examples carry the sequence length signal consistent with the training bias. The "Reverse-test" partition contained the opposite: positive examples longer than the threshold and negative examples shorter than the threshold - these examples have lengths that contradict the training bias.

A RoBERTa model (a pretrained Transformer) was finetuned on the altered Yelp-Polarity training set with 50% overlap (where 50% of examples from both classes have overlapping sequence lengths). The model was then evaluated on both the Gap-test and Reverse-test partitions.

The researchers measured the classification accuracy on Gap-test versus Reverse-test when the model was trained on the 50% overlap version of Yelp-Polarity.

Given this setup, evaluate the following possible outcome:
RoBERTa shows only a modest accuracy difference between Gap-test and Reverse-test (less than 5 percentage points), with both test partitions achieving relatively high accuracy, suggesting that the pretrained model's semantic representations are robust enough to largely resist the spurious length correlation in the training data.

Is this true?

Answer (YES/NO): NO